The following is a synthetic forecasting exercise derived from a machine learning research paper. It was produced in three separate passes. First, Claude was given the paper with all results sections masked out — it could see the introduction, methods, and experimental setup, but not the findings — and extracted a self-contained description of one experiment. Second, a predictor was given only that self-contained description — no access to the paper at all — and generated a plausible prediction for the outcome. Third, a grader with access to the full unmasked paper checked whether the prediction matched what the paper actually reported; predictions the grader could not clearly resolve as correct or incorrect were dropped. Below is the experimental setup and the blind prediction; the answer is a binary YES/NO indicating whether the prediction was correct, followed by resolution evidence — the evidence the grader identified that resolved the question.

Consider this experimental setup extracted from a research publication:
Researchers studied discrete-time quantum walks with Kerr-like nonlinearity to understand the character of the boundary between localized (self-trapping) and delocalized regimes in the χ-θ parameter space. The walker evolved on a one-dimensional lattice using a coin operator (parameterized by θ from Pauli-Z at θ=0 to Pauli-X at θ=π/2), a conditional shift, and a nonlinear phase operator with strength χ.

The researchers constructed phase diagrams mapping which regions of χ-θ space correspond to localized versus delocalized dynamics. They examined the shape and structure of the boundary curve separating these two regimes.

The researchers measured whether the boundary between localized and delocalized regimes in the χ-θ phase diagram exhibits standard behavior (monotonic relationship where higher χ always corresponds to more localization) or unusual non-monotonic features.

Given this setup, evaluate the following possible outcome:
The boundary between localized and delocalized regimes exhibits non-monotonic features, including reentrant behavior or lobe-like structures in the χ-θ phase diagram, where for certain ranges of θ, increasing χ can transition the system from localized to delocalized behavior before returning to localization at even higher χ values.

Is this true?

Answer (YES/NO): NO